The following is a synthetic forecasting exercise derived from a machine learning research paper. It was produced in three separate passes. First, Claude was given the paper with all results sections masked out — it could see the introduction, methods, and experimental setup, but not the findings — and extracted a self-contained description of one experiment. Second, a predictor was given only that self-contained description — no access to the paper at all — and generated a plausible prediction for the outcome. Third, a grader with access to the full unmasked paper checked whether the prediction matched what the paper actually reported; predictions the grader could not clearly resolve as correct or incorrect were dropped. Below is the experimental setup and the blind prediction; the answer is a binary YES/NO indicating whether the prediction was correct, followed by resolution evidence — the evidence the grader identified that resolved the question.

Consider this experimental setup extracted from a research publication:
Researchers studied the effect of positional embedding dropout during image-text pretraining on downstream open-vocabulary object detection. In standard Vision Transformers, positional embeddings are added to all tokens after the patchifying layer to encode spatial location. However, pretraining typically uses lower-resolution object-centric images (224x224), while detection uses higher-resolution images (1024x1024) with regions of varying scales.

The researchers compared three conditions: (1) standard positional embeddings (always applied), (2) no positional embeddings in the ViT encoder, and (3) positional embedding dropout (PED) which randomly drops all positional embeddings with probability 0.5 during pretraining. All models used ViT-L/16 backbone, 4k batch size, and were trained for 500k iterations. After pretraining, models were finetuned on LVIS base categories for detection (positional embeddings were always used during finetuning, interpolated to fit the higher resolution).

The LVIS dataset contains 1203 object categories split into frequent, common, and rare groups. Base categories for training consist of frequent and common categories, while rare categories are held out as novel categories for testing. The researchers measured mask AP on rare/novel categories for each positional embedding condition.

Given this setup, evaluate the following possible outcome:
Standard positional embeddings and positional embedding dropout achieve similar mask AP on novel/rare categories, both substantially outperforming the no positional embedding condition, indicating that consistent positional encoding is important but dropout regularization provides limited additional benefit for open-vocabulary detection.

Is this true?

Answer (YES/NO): NO